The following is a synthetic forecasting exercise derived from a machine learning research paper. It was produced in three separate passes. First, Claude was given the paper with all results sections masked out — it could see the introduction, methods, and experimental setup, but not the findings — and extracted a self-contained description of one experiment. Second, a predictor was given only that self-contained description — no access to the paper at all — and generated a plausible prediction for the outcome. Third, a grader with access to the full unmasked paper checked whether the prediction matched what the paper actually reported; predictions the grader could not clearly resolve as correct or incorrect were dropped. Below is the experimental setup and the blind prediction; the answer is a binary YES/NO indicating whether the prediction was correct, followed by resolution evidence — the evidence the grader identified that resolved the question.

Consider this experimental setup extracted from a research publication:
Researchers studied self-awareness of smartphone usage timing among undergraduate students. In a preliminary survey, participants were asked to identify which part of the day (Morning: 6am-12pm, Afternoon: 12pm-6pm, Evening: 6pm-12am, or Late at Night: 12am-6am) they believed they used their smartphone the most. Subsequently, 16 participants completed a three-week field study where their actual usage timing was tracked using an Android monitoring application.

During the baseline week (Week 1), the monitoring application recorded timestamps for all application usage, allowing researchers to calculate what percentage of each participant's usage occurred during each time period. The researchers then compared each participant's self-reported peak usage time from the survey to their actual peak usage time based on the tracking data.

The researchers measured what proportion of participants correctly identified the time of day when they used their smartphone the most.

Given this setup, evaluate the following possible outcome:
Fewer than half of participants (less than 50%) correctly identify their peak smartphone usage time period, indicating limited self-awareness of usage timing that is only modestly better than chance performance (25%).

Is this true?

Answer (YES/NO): YES